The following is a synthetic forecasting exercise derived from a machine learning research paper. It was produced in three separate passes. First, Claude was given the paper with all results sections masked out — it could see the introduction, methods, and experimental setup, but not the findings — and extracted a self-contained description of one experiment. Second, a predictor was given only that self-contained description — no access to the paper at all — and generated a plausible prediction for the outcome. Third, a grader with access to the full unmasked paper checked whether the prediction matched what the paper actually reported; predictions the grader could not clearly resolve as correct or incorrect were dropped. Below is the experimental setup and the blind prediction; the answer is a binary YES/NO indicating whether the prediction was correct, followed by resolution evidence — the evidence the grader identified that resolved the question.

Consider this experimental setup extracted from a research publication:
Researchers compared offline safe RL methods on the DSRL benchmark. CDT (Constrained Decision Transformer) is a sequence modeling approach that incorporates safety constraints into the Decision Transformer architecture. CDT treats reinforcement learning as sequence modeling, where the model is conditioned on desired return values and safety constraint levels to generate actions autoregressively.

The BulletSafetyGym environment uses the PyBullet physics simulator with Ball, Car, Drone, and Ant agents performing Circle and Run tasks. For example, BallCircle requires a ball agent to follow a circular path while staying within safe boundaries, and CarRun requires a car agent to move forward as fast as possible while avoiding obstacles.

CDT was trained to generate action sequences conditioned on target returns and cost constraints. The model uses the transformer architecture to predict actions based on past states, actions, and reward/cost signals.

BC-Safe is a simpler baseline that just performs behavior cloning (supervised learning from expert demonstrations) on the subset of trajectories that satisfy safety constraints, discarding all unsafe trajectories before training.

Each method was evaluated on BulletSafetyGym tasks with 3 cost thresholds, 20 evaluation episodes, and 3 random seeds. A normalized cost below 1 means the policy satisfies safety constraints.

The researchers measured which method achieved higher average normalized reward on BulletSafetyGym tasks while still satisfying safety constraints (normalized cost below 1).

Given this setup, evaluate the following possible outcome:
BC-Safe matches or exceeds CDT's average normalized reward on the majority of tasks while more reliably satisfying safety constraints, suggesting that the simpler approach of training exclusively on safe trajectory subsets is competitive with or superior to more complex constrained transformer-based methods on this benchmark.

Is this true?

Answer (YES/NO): NO